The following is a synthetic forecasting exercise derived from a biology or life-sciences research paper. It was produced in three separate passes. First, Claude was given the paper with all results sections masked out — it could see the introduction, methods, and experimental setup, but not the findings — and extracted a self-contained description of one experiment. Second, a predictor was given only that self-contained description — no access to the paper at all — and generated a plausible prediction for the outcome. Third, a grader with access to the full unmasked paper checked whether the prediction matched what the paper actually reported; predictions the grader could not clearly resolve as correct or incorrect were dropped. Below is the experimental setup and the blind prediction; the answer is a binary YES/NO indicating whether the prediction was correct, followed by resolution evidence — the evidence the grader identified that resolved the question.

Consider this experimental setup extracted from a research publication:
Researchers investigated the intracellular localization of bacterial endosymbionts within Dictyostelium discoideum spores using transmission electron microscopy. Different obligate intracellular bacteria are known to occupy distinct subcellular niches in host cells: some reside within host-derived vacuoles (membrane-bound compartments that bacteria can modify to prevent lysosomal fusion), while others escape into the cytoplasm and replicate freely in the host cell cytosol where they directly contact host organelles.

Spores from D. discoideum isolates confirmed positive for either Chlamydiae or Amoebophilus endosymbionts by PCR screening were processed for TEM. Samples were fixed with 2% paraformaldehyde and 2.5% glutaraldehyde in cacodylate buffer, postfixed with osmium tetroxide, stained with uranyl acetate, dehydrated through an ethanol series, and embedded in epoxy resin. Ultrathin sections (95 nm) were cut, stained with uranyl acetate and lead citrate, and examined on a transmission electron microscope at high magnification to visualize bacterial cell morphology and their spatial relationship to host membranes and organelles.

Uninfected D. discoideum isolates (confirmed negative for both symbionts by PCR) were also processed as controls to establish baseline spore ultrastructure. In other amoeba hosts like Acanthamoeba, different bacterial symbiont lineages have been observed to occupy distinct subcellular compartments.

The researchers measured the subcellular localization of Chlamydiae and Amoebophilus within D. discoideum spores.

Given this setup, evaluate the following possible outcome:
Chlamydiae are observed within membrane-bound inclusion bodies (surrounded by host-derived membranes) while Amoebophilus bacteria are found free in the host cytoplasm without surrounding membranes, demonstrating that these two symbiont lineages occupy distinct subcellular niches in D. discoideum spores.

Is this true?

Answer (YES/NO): NO